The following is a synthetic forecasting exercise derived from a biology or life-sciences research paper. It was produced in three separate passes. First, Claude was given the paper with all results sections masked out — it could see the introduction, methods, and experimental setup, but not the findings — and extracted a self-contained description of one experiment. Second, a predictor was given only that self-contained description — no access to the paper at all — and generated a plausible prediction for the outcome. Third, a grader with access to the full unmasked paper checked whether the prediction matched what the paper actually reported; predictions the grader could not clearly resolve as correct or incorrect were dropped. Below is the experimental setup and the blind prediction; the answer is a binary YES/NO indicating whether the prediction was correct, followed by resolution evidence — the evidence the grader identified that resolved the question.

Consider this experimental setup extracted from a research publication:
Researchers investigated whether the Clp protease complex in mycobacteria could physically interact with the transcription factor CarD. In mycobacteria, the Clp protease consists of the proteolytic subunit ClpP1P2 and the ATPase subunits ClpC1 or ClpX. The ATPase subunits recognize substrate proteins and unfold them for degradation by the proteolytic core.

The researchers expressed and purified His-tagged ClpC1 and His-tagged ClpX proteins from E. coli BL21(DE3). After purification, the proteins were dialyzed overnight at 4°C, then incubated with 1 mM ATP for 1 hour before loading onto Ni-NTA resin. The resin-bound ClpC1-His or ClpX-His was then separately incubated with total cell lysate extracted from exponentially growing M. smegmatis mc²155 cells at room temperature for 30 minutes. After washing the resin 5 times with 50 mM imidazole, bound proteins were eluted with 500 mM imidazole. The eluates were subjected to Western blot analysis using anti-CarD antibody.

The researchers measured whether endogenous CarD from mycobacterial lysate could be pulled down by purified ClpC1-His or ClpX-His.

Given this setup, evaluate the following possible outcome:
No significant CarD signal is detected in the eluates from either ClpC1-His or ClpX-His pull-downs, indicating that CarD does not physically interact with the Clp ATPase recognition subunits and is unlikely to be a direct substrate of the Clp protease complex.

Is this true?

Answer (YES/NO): NO